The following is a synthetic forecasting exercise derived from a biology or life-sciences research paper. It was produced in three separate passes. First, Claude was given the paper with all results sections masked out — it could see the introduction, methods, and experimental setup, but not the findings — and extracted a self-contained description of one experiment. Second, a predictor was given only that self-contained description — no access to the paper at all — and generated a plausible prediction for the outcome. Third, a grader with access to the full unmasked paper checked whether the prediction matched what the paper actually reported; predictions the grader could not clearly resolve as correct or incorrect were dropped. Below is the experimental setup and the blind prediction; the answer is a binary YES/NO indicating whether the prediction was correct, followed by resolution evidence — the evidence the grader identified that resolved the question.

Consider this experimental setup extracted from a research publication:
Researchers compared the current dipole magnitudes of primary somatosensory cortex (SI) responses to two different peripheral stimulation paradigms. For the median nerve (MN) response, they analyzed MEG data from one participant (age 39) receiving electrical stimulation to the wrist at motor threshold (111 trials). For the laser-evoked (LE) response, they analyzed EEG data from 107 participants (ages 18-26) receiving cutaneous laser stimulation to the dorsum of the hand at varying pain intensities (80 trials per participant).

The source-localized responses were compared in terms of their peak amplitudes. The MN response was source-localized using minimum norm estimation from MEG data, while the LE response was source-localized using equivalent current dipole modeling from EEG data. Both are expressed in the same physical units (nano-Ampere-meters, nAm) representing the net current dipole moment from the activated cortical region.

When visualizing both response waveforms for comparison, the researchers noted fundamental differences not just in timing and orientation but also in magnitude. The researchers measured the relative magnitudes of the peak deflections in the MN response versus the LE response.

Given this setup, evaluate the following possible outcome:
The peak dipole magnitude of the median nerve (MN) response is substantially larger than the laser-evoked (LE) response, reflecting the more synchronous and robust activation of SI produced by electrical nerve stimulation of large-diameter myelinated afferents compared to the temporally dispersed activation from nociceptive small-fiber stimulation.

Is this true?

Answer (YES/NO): NO